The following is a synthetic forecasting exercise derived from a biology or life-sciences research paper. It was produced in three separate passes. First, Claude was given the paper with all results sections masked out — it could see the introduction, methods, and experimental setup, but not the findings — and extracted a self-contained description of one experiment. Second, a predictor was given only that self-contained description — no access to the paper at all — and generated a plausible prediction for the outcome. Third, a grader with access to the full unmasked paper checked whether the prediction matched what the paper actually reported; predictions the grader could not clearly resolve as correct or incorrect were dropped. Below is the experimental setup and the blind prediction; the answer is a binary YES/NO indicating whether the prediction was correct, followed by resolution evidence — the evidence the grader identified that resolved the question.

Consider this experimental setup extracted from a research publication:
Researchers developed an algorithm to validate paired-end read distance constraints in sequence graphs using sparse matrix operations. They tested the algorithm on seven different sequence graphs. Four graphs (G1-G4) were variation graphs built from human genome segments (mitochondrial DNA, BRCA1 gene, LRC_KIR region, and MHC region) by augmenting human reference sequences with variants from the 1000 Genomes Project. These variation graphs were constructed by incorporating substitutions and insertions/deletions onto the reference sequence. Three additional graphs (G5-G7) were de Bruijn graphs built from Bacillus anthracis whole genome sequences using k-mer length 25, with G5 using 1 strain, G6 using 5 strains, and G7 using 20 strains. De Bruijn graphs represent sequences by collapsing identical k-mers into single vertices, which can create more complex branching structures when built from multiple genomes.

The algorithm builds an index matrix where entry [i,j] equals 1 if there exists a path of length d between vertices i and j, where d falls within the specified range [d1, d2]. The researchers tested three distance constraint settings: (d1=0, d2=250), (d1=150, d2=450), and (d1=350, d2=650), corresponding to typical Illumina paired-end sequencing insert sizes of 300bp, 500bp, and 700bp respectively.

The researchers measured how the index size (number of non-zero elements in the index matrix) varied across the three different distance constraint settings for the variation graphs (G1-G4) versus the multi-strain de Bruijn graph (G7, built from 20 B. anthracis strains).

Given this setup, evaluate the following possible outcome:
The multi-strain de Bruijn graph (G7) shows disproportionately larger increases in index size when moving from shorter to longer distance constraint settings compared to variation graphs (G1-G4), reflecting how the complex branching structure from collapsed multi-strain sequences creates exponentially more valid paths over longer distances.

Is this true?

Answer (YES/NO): YES